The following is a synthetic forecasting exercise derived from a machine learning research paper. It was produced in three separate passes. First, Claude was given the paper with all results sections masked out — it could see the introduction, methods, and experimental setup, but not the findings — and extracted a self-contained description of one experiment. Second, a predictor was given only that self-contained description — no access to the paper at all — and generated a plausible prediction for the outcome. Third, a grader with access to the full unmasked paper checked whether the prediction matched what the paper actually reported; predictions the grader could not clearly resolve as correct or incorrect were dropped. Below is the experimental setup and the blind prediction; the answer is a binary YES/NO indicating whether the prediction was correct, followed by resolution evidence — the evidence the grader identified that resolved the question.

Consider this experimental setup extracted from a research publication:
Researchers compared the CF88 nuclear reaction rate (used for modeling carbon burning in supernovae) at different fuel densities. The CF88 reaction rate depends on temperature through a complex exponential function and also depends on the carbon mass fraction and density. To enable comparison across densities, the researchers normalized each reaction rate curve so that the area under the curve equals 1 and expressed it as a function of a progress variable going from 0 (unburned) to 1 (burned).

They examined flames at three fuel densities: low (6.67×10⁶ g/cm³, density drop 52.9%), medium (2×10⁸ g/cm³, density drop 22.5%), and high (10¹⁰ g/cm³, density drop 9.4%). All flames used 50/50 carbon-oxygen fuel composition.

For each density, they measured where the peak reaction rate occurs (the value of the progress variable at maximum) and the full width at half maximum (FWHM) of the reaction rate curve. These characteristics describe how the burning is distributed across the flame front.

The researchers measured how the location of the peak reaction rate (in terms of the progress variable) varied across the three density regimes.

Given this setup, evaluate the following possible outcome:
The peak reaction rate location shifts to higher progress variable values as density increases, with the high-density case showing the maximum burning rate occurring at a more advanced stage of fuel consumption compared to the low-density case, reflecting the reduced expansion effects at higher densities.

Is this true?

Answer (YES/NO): NO